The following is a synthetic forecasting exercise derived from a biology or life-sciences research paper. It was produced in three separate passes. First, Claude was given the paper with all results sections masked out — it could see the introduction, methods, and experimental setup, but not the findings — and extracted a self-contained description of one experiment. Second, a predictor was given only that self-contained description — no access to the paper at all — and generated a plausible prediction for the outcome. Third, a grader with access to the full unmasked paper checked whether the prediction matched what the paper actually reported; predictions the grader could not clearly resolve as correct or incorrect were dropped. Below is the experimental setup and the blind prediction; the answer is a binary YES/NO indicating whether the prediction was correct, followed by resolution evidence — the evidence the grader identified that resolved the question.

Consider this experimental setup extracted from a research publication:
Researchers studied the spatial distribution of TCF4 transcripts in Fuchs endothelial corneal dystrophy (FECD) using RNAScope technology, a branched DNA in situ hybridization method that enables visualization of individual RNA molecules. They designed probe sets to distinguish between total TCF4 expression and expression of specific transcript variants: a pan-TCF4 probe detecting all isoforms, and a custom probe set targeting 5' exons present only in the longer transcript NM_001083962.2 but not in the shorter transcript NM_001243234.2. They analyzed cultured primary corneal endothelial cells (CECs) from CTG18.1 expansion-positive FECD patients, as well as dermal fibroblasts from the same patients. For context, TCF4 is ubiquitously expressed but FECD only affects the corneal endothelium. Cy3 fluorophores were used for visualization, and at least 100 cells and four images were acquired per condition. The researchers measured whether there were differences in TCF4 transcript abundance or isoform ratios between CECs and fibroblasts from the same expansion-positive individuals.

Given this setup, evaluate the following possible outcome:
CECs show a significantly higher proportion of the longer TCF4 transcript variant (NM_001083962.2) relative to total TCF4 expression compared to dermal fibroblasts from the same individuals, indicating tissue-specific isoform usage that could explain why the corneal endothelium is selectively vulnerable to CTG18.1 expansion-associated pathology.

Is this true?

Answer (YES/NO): NO